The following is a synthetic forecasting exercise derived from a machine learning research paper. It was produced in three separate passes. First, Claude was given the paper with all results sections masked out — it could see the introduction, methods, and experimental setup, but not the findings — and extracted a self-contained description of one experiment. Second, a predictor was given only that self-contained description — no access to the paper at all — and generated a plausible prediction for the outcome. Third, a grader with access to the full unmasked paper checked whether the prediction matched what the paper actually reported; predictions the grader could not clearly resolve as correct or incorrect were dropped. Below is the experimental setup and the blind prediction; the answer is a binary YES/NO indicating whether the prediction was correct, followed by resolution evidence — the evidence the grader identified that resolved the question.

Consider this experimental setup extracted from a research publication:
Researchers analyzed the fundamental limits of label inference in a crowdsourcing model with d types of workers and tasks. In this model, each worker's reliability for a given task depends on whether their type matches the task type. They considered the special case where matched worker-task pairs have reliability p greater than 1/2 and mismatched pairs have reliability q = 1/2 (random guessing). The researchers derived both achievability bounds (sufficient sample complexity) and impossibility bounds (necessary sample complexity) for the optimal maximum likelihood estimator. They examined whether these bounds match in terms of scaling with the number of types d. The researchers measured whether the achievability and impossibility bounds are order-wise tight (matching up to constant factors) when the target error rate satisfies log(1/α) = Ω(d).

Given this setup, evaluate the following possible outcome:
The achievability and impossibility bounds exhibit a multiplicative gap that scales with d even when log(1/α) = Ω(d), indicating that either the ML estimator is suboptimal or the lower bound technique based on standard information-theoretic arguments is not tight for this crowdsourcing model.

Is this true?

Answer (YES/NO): NO